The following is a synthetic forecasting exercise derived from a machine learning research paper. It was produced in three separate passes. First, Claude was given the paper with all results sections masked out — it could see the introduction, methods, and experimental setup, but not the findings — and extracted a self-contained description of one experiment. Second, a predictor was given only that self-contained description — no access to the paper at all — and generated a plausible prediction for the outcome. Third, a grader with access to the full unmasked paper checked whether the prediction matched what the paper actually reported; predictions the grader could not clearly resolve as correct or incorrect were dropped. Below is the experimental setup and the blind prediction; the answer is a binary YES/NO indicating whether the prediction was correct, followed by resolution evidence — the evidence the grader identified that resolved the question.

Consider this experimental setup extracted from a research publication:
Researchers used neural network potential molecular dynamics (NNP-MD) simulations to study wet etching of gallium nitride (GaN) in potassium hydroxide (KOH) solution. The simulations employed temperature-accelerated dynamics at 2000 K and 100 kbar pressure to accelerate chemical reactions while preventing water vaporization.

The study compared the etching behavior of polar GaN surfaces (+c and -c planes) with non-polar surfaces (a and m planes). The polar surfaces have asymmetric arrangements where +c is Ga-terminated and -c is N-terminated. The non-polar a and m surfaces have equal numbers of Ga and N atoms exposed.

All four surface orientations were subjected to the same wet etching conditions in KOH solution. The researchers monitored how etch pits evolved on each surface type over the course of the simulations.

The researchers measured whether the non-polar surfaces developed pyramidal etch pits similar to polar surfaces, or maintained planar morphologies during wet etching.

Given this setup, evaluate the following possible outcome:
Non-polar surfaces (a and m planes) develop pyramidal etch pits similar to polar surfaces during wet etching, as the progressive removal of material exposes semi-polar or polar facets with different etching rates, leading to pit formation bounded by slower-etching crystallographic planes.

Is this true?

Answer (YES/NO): NO